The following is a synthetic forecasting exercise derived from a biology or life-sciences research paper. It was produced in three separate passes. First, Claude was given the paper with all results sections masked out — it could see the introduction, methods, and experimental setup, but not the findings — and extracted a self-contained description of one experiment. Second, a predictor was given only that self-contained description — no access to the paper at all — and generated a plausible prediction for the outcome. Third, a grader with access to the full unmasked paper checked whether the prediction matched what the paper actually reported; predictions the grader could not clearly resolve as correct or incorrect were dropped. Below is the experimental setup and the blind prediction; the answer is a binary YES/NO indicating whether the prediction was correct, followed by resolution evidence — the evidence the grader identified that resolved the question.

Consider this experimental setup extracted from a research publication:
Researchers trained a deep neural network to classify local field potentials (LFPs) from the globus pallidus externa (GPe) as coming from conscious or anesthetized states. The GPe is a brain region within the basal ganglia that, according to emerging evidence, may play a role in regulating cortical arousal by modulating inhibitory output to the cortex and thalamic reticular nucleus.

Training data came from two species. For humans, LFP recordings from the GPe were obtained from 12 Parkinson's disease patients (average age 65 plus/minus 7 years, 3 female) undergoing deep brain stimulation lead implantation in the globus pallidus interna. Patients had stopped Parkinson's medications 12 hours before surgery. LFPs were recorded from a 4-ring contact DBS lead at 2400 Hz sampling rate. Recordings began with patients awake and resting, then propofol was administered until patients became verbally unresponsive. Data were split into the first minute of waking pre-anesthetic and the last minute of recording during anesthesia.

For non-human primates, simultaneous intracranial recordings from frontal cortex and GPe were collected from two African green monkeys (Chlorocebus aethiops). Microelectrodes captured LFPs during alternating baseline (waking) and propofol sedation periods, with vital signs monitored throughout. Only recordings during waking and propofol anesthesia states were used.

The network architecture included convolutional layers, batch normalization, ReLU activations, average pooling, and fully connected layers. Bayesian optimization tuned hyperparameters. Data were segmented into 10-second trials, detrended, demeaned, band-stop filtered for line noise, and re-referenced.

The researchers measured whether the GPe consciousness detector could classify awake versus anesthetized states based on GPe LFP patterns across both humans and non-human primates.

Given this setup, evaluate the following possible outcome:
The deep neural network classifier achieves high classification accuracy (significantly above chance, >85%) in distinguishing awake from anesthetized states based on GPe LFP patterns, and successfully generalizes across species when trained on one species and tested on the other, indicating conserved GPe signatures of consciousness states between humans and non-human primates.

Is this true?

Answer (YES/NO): NO